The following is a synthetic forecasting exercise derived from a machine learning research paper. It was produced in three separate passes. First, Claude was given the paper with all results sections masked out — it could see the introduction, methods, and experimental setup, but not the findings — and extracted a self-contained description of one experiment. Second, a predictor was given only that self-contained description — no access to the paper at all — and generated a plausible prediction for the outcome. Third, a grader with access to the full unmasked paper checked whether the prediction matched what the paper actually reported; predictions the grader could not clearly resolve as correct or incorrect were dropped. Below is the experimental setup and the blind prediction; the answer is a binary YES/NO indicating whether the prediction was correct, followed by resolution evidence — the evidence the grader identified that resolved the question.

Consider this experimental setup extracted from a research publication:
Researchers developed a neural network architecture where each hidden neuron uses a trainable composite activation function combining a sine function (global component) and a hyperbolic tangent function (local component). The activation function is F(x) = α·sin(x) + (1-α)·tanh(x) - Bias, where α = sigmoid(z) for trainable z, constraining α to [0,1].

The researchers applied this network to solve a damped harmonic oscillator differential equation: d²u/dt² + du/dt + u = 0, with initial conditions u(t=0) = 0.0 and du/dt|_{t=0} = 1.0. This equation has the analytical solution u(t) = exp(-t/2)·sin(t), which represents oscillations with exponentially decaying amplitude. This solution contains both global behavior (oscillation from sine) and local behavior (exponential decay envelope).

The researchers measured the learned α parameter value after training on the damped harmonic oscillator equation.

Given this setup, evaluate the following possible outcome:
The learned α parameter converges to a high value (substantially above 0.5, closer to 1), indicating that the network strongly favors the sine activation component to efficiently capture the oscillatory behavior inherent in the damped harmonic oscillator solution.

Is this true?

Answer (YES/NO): NO